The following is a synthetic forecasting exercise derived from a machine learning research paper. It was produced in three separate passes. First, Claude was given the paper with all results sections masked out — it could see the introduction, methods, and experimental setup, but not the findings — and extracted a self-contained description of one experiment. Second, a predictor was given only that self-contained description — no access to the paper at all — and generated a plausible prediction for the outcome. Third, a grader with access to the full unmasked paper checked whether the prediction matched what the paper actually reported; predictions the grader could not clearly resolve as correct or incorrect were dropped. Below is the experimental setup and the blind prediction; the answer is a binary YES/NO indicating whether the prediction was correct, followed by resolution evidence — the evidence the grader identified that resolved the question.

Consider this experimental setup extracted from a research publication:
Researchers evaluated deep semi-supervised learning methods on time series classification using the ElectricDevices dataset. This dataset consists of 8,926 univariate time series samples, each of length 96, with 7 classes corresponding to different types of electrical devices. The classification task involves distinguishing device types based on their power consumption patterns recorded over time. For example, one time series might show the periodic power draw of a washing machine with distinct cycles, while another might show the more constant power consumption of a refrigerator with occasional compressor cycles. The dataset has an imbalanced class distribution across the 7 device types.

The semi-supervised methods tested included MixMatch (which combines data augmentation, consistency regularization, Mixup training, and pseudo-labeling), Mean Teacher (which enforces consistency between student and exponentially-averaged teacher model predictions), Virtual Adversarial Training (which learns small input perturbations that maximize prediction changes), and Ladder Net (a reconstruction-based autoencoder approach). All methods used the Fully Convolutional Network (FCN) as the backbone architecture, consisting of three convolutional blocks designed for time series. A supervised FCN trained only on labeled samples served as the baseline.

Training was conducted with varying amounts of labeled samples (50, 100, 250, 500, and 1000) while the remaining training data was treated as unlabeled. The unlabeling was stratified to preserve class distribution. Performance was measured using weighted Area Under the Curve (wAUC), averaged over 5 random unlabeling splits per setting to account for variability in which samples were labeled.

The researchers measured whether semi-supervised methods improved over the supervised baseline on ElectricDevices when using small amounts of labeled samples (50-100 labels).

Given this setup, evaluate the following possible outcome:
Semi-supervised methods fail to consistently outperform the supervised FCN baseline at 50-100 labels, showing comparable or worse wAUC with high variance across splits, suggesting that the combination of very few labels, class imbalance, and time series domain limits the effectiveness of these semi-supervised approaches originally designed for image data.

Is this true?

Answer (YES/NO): YES